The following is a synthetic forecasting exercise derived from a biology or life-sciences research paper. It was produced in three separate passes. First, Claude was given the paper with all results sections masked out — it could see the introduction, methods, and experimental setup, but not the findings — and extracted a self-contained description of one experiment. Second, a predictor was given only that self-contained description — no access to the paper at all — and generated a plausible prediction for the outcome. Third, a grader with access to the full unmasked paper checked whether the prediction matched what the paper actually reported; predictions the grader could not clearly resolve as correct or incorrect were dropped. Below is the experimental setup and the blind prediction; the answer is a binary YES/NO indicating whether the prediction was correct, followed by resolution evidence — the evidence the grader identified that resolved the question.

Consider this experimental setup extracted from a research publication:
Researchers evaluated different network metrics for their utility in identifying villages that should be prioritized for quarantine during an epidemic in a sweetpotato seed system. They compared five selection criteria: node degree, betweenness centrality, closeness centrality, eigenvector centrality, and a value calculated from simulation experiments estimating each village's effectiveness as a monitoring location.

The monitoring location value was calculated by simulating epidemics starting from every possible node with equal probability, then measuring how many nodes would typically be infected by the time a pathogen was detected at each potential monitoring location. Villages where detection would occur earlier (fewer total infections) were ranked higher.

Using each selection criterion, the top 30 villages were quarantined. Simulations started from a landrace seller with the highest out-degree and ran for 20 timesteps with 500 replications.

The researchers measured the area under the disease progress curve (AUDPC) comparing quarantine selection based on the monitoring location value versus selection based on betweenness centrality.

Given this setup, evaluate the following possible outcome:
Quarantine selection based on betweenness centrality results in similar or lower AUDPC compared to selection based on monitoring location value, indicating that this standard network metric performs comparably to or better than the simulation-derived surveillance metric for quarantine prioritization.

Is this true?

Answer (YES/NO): NO